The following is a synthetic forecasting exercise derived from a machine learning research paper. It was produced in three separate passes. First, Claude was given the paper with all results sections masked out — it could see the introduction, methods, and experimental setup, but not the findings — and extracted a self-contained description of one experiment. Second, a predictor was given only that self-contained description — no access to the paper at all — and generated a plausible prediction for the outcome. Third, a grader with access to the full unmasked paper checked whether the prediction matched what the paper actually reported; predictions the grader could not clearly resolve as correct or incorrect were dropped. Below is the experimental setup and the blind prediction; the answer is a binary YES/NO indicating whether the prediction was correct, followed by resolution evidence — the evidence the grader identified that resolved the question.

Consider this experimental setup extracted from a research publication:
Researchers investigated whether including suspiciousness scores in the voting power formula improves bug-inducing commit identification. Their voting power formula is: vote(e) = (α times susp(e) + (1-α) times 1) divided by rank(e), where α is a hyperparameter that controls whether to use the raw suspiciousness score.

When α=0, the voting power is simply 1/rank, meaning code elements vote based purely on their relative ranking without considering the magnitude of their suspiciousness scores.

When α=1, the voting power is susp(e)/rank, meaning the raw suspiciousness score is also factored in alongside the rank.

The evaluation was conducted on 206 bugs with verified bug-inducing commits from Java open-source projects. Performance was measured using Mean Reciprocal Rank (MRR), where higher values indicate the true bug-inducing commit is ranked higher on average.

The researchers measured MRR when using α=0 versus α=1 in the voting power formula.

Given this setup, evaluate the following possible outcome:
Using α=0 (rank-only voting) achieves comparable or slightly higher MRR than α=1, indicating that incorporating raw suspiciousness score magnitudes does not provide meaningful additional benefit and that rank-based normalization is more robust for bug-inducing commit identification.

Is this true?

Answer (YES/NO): YES